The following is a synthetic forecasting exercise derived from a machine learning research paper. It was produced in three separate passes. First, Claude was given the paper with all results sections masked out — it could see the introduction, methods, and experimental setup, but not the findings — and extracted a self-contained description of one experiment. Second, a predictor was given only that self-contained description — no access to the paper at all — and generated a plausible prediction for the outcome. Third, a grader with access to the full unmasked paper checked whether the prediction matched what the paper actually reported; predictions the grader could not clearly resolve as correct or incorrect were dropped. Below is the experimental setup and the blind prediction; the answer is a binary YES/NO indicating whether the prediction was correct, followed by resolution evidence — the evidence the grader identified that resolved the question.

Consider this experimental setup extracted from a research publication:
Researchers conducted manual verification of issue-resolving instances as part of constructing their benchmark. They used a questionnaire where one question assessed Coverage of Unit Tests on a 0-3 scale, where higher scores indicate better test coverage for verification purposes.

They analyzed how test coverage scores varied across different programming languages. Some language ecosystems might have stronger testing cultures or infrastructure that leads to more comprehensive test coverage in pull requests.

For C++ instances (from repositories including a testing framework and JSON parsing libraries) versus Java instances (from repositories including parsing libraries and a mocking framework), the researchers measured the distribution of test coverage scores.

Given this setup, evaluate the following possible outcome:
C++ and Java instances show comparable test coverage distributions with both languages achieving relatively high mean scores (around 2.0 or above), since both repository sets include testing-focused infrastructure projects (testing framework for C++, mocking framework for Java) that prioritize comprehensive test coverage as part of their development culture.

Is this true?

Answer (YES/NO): YES